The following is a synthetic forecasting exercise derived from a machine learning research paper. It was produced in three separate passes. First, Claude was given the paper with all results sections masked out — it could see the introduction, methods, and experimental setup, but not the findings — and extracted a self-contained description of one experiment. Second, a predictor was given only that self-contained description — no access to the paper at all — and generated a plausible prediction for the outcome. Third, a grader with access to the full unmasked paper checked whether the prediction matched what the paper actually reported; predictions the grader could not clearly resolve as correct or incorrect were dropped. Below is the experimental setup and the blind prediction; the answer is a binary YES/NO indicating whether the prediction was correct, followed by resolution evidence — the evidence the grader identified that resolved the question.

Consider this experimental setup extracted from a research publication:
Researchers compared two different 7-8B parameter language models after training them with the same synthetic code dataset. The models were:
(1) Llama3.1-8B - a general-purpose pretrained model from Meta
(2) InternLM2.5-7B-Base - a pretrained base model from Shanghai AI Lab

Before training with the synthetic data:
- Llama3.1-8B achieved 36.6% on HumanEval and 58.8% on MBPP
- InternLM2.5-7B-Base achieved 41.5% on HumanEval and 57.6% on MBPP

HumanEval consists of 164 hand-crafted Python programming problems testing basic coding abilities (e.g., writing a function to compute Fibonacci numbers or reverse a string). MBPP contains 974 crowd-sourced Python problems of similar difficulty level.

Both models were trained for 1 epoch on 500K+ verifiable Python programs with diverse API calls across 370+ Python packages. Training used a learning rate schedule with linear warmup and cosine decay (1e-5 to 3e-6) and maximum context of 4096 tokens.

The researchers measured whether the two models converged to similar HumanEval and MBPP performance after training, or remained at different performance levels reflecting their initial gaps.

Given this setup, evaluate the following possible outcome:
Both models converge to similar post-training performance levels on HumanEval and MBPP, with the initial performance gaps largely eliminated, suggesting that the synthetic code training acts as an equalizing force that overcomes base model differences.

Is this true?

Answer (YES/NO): YES